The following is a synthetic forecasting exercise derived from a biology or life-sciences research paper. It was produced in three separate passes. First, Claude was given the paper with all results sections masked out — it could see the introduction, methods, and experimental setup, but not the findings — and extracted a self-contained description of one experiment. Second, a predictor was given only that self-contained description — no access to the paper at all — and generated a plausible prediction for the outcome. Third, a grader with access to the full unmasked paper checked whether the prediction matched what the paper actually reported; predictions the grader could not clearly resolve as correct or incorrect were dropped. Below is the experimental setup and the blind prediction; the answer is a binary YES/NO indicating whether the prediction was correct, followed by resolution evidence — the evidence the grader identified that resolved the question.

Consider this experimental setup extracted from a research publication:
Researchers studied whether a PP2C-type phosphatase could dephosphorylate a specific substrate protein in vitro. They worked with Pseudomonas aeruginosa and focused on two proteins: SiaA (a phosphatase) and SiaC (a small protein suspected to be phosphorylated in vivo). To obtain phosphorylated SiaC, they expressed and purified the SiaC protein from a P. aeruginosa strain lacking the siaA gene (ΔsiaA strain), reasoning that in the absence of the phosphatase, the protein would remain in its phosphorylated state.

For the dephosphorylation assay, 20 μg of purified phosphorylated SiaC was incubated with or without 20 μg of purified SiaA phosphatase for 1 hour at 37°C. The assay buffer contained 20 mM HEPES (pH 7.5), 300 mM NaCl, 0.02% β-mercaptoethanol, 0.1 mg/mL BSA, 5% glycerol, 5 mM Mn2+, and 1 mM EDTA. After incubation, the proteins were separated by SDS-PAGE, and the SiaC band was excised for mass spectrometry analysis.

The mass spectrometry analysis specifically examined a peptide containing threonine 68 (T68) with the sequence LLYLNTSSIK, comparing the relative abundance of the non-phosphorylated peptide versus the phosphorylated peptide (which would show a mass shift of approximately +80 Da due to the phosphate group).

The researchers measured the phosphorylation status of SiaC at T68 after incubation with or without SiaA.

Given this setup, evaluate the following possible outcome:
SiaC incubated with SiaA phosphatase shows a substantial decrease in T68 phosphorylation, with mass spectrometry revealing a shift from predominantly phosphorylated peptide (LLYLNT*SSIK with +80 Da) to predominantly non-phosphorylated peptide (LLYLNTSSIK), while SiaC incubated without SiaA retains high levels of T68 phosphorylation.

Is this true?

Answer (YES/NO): YES